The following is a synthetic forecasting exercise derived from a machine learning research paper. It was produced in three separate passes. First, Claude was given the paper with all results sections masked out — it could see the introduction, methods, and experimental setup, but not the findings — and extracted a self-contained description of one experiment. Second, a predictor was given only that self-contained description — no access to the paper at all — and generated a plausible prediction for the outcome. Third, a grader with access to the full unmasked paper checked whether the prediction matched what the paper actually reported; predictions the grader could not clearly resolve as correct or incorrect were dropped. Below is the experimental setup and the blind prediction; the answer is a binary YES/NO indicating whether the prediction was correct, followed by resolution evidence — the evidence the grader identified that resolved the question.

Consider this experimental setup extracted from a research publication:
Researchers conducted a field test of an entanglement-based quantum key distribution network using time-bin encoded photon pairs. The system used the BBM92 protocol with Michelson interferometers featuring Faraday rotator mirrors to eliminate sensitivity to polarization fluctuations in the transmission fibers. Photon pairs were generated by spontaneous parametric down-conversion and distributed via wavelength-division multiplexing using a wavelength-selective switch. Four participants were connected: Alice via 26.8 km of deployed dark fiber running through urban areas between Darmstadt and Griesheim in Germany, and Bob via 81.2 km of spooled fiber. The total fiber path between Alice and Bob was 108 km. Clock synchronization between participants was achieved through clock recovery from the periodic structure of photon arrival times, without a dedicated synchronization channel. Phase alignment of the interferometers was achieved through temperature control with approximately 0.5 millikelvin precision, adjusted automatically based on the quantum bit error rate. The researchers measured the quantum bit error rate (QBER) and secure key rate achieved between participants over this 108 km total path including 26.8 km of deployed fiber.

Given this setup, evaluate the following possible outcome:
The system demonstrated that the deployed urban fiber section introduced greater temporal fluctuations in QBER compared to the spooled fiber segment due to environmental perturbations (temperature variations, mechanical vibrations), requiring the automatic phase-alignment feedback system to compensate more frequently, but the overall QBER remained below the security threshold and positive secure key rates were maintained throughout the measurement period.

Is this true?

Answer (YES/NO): NO